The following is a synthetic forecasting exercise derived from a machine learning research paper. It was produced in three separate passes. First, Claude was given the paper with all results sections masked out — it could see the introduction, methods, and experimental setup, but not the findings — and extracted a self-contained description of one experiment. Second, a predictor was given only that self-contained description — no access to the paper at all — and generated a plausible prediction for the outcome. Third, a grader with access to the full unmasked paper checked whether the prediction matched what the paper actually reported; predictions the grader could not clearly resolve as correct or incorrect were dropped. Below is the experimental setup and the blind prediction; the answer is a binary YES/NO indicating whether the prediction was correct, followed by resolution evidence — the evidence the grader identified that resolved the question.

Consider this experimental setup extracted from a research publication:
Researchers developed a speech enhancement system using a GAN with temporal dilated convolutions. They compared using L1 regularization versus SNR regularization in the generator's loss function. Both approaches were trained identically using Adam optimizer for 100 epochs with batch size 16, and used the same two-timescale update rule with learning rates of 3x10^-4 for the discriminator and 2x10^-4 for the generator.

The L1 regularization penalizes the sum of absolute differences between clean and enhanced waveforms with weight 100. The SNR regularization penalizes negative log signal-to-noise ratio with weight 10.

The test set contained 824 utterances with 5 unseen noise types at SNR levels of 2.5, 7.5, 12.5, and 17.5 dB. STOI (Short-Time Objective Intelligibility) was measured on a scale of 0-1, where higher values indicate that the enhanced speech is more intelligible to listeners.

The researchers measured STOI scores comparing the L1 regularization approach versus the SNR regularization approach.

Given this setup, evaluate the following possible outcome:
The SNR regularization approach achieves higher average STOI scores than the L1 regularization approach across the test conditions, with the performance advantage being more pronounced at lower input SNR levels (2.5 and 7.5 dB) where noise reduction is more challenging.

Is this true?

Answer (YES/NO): NO